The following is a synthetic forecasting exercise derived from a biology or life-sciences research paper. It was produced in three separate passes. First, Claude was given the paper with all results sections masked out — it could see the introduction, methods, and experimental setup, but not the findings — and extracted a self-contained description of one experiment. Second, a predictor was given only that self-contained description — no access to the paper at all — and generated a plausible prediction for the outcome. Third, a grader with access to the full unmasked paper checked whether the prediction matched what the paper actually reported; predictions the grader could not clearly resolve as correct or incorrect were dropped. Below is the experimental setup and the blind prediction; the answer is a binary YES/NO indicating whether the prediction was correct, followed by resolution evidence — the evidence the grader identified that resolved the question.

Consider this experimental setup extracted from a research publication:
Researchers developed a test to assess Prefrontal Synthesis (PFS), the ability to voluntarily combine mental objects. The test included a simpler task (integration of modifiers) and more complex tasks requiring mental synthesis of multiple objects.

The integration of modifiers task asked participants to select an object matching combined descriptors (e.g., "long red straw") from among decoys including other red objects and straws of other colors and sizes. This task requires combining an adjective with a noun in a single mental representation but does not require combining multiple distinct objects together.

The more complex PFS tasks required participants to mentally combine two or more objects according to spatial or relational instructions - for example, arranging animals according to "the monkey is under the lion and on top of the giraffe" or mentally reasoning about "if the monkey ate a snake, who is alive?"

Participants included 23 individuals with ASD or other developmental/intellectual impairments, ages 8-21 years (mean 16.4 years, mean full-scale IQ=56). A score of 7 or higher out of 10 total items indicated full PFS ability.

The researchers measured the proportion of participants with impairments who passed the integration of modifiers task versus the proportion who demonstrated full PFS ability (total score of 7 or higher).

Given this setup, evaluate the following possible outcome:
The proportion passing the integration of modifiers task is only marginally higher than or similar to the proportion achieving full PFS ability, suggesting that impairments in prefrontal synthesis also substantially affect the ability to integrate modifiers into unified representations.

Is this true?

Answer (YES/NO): NO